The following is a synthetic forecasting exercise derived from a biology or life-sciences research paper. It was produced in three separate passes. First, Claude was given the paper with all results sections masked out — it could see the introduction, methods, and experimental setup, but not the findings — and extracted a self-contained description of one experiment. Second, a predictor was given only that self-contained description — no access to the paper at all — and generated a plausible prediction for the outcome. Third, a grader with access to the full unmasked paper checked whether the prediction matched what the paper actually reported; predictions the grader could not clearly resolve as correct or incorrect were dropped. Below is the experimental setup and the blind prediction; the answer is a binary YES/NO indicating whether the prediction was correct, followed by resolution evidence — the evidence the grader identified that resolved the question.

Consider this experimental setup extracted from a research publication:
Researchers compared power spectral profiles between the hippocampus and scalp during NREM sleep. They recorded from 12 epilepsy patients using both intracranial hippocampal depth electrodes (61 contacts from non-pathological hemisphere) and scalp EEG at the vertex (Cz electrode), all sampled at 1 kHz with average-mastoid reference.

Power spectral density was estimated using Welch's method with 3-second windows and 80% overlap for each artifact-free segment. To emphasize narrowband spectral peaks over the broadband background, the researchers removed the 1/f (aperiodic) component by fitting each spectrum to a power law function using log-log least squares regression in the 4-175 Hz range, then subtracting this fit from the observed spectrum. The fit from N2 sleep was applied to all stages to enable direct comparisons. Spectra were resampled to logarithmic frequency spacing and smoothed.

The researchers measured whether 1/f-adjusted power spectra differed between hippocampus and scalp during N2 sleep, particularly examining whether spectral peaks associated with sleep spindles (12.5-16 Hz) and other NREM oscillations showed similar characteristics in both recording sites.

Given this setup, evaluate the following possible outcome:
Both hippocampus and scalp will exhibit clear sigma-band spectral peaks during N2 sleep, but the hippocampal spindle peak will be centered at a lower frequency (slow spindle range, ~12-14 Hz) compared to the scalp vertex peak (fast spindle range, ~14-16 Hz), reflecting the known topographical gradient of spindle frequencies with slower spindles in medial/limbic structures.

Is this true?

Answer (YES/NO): NO